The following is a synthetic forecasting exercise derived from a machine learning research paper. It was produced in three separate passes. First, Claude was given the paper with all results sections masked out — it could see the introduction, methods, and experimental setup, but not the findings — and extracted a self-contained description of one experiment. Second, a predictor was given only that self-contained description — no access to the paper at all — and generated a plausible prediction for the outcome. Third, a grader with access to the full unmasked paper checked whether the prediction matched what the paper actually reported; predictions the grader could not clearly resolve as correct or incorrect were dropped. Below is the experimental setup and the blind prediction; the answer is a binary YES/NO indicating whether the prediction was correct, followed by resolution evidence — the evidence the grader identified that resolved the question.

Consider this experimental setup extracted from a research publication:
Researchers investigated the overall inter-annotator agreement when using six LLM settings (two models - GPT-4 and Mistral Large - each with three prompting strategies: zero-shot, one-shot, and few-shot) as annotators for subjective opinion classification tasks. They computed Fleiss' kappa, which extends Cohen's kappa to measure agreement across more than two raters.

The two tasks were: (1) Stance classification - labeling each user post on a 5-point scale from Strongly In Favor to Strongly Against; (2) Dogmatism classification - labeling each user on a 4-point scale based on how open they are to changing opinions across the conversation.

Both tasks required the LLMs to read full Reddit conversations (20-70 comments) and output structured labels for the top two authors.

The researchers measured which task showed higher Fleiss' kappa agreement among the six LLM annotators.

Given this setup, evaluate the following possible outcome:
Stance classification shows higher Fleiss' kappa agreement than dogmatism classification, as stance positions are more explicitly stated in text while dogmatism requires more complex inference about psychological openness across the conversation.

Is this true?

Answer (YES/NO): YES